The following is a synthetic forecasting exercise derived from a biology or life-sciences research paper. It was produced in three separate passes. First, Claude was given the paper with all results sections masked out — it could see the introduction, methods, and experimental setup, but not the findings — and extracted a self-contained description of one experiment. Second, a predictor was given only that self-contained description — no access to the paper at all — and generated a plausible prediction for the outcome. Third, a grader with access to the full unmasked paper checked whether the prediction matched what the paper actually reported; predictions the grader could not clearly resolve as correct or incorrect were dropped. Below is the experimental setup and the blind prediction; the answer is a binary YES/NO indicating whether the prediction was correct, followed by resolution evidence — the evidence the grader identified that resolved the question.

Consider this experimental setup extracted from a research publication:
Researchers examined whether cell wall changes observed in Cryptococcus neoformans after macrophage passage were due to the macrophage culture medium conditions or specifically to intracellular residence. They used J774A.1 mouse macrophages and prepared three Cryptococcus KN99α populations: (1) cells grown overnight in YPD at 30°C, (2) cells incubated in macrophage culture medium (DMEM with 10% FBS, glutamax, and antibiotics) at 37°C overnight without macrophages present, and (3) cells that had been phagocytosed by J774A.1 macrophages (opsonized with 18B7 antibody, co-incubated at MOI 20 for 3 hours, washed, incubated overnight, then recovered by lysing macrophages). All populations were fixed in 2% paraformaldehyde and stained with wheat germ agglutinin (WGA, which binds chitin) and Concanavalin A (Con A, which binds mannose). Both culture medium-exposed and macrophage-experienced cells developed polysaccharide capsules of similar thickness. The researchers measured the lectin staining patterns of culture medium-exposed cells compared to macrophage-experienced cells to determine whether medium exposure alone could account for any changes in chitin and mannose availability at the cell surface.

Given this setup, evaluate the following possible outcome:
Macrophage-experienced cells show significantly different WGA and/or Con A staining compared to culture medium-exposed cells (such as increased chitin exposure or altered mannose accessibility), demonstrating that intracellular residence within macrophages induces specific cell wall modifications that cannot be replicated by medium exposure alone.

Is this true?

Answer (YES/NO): YES